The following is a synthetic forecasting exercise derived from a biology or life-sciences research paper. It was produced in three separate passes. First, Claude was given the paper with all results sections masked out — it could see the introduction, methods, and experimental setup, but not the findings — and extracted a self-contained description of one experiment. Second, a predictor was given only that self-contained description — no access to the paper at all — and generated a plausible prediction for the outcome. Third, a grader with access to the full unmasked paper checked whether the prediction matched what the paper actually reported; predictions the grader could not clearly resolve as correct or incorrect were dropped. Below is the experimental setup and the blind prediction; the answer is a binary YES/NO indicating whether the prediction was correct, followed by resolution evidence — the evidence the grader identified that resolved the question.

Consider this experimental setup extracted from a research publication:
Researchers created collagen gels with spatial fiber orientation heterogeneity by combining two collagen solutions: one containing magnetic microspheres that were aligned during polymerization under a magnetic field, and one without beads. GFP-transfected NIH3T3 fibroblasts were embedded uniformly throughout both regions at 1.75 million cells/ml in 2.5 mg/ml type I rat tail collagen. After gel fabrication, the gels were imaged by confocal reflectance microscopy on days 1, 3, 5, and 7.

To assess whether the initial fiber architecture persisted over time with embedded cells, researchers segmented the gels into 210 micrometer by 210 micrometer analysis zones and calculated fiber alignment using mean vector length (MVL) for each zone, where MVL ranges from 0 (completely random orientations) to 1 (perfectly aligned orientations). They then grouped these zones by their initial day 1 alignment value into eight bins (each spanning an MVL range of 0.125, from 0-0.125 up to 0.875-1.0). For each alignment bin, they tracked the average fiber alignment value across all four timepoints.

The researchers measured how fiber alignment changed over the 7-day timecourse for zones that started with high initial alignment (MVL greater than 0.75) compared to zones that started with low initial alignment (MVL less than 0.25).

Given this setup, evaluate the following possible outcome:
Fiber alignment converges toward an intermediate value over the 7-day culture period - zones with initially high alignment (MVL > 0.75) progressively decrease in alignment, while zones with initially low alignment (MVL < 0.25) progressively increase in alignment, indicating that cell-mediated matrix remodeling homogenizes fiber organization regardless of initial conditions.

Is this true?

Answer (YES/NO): YES